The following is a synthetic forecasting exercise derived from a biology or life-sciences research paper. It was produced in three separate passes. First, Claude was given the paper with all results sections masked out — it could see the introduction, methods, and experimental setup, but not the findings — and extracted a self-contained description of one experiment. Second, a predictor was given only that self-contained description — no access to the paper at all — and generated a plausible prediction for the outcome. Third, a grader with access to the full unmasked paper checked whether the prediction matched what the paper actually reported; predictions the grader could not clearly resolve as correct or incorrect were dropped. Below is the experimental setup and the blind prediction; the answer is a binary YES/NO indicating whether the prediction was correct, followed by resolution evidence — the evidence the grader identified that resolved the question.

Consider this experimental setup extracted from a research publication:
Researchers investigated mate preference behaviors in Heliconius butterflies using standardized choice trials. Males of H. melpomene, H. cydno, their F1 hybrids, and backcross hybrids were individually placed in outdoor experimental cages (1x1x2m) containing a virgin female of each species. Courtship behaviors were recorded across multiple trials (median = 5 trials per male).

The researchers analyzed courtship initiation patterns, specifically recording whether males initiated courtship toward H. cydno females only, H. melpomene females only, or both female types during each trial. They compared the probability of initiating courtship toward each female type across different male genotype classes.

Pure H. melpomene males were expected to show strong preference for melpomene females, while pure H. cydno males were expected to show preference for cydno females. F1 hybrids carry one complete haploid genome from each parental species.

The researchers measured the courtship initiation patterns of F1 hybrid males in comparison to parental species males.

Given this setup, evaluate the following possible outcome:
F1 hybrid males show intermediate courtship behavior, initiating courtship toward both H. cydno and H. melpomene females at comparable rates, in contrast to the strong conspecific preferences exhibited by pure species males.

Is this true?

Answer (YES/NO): NO